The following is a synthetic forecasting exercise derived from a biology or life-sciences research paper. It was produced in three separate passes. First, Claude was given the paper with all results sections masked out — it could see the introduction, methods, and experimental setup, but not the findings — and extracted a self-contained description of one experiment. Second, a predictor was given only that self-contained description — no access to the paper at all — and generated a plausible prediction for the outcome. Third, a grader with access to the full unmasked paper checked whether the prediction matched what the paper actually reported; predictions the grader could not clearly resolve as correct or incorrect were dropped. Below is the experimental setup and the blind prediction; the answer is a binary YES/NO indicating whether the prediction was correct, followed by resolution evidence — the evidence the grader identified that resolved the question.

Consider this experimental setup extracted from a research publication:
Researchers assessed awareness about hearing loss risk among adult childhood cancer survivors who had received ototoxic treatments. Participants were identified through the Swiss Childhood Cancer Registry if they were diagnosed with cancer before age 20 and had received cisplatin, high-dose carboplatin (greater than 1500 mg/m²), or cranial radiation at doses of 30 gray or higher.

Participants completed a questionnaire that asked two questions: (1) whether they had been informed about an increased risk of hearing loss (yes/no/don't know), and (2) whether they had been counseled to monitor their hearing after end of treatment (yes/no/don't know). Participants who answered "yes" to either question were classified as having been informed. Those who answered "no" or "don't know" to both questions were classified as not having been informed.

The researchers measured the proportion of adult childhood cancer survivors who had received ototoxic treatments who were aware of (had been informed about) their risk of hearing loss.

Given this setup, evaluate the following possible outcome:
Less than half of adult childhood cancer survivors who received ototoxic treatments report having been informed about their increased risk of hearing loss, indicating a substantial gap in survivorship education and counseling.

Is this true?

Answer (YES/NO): YES